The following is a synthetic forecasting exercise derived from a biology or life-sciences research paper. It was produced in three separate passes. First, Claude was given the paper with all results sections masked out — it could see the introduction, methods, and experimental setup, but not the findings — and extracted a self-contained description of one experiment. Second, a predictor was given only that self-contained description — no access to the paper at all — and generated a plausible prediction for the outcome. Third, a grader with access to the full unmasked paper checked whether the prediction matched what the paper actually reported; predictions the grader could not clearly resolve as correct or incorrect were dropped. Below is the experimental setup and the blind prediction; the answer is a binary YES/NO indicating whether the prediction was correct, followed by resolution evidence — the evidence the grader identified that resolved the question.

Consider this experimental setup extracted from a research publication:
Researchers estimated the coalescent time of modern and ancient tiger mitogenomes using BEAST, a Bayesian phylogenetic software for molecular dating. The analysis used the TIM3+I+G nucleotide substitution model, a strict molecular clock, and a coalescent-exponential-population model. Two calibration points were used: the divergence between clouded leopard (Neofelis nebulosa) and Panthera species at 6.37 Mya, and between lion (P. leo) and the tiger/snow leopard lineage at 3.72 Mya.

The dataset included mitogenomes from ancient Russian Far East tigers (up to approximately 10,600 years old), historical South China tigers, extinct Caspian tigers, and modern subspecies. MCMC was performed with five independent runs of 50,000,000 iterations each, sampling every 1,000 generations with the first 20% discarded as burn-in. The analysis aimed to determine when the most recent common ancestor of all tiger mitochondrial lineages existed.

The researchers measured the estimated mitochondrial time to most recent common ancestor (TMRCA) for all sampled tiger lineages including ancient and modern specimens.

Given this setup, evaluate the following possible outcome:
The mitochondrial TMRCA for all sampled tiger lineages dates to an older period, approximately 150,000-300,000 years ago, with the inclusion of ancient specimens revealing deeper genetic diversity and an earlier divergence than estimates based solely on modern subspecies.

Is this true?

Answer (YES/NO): NO